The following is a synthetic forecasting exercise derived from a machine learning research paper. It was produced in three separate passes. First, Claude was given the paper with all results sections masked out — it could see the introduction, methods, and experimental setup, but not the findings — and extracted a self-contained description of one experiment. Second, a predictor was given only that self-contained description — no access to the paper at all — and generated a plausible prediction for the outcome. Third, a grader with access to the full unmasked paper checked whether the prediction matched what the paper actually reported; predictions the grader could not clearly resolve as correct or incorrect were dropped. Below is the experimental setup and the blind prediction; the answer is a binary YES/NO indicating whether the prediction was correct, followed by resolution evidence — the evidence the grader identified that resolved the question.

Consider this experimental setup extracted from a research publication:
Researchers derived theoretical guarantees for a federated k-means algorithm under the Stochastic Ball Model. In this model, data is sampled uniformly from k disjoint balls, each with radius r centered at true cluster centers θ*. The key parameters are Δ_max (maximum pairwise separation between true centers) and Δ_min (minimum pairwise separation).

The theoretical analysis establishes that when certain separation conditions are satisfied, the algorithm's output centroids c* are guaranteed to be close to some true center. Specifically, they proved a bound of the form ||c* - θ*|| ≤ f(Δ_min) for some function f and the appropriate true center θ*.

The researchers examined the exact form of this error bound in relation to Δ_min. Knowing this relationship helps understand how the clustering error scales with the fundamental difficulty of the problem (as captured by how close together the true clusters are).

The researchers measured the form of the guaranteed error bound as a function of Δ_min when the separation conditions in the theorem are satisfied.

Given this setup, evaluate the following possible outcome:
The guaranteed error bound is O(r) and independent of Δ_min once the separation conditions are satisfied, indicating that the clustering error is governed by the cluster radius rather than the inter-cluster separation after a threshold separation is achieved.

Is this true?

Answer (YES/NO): NO